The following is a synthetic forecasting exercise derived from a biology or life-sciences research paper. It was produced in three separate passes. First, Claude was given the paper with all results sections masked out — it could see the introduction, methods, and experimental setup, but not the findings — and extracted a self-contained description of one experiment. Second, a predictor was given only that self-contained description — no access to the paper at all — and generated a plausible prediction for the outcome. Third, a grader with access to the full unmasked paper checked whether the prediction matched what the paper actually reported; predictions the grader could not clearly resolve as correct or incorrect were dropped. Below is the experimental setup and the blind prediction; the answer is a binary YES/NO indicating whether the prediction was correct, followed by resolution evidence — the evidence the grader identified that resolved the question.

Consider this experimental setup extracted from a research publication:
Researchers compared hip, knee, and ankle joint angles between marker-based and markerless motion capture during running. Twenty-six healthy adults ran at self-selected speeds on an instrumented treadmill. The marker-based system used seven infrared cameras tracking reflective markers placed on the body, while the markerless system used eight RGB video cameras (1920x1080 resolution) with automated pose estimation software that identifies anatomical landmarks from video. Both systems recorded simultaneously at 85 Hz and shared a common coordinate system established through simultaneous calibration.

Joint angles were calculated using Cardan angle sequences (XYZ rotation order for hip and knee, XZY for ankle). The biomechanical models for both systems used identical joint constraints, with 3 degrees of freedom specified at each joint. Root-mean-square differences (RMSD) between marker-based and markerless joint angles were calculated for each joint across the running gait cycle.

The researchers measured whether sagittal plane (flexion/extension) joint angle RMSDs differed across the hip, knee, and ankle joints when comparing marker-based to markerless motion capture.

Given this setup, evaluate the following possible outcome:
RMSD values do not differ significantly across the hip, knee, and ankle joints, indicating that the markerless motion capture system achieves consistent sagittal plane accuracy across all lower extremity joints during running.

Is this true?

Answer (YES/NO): YES